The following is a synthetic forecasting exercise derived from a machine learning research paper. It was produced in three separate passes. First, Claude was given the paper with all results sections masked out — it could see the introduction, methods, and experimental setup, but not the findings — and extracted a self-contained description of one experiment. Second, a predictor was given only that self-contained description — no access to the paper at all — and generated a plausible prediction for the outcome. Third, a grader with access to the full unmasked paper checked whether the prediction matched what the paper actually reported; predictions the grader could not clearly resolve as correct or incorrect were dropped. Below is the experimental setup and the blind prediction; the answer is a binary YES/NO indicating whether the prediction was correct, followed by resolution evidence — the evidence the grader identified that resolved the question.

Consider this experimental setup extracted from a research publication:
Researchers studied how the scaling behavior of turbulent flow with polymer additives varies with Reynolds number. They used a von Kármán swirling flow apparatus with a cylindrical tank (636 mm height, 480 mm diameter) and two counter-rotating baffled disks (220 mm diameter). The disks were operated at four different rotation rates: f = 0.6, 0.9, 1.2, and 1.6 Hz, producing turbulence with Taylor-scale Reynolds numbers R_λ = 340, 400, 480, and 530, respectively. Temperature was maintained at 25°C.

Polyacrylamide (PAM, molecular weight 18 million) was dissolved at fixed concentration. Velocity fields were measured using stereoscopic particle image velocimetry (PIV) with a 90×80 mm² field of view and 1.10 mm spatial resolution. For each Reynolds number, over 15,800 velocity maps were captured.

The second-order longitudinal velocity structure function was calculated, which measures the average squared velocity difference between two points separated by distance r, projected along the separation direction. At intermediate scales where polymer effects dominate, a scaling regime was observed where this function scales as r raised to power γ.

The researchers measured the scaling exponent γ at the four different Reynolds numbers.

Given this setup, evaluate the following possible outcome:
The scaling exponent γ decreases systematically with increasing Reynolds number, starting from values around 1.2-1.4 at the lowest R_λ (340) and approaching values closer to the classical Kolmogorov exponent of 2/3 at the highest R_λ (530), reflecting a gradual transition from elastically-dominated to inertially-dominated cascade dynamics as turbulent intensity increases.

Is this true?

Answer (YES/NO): NO